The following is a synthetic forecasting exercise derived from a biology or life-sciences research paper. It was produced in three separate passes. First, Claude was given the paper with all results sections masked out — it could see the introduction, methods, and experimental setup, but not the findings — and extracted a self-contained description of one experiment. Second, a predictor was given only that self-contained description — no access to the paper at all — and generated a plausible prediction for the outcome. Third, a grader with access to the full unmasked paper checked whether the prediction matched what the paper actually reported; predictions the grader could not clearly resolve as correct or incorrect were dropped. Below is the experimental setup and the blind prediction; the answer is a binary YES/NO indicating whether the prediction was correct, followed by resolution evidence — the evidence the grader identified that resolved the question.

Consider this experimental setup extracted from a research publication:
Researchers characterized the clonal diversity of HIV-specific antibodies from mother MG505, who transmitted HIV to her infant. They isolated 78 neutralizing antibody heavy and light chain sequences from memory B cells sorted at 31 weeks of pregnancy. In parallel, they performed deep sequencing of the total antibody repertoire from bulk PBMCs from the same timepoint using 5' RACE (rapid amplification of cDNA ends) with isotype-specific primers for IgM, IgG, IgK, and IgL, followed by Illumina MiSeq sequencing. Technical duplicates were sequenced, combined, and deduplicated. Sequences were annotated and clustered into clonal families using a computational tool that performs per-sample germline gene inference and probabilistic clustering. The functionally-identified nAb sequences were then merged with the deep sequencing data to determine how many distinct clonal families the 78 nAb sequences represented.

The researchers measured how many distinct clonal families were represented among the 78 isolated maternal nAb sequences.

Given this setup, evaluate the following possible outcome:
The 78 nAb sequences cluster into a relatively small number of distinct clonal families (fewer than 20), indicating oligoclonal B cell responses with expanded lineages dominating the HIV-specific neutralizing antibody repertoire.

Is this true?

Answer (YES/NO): NO